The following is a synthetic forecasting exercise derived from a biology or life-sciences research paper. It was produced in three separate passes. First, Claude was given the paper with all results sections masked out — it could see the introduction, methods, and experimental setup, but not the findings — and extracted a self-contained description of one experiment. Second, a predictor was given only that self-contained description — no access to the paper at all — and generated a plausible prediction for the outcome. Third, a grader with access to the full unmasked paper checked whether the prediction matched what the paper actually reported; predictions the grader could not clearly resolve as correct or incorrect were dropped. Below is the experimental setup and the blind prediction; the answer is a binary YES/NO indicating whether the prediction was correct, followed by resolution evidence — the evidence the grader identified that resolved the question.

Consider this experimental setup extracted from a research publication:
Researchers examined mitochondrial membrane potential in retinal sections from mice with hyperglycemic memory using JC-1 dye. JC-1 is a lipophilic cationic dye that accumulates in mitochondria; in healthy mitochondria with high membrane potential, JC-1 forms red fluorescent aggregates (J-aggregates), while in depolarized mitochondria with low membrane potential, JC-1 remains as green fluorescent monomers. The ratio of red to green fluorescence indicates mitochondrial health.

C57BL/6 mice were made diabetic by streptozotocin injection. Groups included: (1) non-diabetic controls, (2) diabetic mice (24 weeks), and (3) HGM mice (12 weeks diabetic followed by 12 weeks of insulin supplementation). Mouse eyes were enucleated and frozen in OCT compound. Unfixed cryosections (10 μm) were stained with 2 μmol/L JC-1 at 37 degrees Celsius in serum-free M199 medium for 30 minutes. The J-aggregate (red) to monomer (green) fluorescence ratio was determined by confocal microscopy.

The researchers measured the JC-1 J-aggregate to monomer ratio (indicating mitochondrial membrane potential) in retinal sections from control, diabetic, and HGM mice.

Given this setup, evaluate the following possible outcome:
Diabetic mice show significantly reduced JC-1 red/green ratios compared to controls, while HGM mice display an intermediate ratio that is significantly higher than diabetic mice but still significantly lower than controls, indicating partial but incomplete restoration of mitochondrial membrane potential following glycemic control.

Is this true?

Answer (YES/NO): NO